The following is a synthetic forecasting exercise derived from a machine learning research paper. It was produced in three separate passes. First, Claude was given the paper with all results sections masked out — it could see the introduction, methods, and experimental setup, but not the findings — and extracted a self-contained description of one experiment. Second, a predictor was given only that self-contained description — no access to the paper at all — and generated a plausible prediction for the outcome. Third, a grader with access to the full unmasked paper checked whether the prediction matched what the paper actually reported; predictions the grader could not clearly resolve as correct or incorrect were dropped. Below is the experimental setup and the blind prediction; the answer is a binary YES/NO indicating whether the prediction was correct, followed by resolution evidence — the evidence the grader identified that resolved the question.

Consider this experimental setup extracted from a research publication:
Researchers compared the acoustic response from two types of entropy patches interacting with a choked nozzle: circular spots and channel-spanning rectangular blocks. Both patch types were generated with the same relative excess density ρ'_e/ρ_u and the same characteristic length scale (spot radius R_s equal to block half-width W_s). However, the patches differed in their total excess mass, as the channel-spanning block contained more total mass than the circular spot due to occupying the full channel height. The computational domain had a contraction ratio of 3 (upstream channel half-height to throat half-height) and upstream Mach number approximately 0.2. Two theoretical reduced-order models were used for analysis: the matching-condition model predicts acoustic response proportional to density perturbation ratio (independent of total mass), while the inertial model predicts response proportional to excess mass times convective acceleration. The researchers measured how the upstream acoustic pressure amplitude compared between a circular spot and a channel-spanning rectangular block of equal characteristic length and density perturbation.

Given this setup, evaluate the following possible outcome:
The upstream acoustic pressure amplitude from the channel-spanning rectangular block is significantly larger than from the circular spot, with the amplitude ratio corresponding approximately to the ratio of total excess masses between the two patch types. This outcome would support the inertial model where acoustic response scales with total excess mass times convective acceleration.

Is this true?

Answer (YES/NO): NO